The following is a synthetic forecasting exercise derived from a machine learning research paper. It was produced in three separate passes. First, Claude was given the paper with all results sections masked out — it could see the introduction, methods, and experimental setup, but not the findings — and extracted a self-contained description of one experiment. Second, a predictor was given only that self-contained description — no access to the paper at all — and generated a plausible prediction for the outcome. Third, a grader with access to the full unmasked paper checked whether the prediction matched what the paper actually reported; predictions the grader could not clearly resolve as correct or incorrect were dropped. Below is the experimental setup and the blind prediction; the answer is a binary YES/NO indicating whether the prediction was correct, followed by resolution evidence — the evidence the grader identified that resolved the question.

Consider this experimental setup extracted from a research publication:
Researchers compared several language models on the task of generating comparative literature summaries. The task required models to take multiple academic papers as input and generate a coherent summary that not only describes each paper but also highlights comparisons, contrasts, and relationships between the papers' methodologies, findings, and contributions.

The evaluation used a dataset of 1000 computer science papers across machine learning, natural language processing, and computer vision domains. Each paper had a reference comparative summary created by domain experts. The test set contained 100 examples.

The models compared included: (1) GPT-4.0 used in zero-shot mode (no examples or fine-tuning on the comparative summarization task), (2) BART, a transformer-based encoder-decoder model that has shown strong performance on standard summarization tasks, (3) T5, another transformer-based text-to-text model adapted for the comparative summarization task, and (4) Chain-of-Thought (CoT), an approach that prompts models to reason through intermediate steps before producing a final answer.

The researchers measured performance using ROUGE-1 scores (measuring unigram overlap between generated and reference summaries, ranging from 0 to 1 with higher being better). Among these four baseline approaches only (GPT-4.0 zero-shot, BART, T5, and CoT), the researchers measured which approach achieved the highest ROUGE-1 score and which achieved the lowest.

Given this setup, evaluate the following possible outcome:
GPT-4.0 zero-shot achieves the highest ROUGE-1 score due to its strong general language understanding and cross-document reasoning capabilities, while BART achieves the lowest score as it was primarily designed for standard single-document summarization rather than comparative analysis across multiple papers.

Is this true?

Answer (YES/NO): NO